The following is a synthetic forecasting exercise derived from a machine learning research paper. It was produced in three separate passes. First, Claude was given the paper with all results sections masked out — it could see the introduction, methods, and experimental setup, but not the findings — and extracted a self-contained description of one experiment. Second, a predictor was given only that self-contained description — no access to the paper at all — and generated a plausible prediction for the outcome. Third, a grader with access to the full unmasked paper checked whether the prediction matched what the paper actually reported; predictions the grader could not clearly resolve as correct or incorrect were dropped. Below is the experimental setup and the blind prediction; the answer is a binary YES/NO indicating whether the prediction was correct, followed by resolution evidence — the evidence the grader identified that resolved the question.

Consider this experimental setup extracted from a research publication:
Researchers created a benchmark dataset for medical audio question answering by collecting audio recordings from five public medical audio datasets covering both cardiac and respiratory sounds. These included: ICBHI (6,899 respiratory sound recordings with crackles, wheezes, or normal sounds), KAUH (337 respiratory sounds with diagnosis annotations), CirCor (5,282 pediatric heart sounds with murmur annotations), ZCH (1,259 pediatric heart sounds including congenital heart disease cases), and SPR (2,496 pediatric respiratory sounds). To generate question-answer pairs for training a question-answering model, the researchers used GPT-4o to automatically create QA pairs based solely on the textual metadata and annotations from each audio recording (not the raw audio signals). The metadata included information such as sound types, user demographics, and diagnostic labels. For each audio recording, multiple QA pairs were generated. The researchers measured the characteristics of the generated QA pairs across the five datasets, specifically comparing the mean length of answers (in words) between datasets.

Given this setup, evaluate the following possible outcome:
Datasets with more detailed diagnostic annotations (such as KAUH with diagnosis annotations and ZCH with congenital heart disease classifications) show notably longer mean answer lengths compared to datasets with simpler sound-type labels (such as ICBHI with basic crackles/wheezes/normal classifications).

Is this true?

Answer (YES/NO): NO